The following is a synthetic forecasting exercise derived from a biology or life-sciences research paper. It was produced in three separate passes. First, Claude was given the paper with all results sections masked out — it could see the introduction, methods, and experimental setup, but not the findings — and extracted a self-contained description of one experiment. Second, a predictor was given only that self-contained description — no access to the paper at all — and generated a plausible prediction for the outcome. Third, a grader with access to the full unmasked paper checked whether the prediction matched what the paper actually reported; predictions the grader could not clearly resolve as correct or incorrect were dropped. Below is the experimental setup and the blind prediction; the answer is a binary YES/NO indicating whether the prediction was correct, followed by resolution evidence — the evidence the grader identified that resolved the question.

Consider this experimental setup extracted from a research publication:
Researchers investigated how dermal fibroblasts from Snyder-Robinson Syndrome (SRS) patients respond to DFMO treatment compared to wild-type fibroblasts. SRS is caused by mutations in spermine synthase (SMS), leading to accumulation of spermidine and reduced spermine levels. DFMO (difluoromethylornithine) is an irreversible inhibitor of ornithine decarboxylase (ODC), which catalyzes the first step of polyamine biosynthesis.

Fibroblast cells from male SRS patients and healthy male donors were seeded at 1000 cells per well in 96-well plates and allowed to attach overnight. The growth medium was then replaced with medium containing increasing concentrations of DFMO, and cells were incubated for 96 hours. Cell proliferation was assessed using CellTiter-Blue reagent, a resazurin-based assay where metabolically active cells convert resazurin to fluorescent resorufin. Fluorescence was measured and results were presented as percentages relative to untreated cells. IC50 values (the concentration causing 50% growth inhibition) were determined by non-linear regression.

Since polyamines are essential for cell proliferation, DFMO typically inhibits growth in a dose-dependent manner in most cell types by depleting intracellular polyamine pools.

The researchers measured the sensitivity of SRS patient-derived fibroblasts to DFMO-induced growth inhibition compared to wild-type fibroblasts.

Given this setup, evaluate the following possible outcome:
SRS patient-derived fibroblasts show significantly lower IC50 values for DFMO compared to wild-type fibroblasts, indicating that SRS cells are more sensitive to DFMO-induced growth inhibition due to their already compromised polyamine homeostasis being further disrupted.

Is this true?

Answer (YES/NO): NO